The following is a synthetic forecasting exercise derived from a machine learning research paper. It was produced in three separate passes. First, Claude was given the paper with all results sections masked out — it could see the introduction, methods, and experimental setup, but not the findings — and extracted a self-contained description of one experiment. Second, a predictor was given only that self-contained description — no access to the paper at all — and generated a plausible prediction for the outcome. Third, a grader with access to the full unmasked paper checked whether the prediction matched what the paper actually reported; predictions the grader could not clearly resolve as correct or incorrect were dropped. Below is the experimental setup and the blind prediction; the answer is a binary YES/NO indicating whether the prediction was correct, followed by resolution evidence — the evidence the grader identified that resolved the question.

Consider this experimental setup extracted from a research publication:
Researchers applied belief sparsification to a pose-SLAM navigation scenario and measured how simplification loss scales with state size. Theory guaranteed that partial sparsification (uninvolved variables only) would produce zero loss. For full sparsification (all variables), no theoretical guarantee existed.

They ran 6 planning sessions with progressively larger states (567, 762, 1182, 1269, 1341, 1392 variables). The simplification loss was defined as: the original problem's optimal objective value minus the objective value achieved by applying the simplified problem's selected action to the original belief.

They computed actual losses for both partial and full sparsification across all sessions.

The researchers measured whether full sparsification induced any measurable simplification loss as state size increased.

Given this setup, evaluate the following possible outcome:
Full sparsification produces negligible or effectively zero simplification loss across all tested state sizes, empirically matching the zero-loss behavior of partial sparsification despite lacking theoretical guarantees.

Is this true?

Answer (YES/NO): YES